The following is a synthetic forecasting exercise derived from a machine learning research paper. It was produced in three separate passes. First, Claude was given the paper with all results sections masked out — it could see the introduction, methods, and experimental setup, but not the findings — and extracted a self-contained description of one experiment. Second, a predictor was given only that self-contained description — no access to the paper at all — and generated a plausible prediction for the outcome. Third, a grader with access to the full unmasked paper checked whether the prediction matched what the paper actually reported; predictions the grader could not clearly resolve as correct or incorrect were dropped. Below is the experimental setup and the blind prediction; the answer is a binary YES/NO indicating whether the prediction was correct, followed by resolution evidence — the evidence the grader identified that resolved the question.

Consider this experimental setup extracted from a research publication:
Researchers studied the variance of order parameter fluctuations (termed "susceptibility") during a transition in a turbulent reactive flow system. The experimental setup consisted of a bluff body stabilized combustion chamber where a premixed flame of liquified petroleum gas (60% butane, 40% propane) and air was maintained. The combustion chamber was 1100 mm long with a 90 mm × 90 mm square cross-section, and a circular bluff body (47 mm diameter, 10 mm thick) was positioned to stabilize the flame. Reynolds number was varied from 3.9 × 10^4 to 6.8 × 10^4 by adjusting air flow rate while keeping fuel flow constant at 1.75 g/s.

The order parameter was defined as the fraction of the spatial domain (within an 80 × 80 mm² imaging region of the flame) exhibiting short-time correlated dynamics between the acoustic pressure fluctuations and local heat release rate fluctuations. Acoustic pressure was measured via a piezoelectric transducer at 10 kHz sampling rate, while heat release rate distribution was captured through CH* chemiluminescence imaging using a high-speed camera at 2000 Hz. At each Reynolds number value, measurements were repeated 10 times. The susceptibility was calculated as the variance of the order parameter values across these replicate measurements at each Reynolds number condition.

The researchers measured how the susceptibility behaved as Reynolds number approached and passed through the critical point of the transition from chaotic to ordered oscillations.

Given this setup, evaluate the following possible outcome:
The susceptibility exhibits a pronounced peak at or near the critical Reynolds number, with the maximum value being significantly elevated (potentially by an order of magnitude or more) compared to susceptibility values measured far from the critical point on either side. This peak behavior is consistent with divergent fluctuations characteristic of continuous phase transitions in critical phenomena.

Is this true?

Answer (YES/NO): YES